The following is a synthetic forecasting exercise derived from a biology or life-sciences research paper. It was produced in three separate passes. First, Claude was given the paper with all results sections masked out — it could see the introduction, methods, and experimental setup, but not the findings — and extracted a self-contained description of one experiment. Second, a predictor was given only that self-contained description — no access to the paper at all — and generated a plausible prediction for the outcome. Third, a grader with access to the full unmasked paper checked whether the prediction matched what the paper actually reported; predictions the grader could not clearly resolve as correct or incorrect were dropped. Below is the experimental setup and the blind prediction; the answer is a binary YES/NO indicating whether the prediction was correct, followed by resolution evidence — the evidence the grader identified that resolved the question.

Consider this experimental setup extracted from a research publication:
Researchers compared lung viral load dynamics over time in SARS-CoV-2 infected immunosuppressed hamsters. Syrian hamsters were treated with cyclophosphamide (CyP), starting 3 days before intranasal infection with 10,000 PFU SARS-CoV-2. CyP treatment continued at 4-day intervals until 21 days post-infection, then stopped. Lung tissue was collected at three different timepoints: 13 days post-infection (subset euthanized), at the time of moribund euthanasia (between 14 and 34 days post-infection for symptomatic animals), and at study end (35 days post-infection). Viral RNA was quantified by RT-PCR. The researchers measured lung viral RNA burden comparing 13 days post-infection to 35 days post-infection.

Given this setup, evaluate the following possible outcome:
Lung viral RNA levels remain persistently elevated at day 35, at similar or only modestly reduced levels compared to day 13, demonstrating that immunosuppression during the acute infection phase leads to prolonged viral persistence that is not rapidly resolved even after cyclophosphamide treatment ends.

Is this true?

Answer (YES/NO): NO